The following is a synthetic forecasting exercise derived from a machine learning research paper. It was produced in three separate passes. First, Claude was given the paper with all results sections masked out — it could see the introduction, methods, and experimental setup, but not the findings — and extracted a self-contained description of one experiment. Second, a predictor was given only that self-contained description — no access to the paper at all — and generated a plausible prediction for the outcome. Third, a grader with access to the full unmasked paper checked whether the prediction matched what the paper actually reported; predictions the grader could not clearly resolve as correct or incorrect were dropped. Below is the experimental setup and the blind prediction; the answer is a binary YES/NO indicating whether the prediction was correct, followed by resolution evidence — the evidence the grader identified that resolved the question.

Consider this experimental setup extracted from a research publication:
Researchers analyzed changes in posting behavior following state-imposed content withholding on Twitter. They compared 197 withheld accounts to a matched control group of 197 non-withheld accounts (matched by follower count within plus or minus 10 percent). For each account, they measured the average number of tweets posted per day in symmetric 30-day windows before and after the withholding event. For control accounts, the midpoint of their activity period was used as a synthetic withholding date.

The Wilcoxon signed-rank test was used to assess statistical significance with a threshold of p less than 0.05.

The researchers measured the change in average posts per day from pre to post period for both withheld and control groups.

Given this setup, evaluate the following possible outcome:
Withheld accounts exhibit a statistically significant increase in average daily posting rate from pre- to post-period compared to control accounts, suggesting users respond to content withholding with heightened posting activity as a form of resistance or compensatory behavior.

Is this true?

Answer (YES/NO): NO